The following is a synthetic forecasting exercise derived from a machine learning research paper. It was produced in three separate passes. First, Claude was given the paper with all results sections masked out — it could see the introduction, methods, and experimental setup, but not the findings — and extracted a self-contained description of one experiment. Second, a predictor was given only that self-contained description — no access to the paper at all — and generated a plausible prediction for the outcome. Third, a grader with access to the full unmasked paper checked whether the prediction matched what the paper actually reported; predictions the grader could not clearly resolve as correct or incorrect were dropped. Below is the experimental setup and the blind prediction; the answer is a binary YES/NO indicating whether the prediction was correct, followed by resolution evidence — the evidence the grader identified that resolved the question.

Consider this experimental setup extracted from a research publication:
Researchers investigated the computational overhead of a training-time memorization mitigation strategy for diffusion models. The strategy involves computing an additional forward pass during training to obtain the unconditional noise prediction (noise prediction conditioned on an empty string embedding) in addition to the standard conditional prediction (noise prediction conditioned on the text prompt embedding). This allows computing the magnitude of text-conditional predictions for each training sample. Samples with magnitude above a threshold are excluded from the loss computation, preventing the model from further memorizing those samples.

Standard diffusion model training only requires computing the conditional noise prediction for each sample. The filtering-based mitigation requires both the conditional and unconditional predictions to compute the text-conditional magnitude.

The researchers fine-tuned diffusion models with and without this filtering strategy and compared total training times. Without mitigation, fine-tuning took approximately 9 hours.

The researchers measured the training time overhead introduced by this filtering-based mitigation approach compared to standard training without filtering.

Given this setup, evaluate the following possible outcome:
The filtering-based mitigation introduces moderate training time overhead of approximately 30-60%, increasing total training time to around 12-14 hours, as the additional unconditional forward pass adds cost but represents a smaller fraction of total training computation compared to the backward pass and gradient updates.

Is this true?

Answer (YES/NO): NO